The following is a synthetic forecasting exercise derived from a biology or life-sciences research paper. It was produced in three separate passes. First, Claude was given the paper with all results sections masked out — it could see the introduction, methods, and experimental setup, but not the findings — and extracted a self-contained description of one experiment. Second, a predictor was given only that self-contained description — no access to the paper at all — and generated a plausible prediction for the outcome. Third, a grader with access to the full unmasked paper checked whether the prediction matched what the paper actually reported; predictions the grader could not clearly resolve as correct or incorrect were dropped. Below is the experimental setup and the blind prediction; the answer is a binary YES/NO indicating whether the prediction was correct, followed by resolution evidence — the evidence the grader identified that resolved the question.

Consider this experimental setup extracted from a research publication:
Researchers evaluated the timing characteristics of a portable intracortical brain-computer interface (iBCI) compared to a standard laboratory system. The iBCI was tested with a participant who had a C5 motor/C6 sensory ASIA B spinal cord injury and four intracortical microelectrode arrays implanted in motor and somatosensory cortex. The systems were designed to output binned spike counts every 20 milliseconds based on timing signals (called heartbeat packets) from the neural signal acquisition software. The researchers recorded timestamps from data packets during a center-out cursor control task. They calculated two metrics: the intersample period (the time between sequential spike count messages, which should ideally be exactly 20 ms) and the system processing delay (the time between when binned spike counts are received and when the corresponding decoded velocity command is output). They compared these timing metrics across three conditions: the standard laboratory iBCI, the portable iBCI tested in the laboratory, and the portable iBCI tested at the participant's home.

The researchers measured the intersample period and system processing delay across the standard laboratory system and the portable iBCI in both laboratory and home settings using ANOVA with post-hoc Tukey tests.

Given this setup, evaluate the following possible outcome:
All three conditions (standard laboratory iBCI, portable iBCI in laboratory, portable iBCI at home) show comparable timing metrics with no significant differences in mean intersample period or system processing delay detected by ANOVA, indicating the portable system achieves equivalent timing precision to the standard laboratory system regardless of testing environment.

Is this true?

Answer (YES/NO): NO